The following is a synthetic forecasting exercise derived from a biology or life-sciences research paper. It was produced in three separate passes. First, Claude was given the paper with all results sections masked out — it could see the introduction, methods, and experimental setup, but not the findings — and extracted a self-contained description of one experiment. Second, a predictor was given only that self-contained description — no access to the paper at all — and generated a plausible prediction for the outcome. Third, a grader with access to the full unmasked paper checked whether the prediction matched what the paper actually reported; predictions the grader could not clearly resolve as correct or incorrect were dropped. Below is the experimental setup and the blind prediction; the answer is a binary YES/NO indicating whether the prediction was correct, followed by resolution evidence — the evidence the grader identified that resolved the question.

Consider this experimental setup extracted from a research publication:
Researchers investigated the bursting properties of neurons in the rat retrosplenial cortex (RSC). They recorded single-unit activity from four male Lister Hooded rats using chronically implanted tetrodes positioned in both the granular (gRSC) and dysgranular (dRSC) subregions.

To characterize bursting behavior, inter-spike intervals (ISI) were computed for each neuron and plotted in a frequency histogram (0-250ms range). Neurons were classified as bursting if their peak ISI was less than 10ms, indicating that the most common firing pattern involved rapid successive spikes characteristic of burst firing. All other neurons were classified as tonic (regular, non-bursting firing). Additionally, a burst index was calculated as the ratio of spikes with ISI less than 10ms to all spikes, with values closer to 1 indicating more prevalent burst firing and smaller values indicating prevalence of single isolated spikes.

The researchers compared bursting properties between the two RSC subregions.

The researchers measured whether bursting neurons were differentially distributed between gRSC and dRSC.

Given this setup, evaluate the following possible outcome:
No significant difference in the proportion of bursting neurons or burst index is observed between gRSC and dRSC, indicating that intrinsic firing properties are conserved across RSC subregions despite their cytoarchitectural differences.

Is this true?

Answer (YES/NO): NO